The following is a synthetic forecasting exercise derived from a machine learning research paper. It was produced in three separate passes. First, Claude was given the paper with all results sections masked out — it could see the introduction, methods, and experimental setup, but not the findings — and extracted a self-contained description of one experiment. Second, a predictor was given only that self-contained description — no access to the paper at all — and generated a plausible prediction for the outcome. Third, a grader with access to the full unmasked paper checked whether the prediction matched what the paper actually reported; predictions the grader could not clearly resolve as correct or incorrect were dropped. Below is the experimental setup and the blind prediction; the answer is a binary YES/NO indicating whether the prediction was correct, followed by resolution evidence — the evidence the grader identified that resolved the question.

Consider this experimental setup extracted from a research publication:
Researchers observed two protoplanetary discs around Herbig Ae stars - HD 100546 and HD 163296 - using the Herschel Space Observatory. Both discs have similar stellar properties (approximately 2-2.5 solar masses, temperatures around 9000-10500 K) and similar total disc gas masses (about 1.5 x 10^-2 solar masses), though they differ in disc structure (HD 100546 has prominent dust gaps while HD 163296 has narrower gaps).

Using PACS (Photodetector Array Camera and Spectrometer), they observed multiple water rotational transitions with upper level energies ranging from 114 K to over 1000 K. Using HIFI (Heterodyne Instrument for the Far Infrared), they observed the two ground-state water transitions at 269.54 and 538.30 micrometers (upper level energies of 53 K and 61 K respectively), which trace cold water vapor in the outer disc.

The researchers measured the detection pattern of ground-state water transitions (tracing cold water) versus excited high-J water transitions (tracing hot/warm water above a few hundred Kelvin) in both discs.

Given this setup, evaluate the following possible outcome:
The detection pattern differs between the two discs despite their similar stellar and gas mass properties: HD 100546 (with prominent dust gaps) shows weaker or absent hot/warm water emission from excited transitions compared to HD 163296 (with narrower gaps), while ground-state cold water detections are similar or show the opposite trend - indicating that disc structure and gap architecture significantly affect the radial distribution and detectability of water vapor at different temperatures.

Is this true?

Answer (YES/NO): YES